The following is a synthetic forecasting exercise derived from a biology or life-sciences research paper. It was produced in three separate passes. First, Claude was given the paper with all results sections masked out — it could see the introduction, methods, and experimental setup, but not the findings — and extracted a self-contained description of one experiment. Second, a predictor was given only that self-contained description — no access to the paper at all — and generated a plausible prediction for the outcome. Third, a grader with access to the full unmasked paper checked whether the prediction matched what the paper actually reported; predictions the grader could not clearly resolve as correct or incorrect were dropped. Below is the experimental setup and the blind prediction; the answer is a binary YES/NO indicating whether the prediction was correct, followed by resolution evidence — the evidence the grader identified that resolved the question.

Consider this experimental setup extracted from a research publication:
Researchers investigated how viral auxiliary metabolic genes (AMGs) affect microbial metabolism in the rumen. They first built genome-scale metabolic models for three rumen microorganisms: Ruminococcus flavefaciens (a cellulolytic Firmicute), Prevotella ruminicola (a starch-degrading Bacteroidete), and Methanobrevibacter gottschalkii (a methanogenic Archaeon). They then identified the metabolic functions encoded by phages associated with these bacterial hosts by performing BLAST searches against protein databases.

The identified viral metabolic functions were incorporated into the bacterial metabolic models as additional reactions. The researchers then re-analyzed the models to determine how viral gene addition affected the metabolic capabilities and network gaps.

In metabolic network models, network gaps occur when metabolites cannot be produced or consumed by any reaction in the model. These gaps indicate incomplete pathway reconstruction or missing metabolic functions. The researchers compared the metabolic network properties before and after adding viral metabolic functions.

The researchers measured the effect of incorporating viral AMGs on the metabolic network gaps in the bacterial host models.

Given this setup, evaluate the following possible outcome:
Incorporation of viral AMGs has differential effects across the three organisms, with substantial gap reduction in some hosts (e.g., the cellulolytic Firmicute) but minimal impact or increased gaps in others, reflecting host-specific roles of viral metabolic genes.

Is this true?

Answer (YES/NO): NO